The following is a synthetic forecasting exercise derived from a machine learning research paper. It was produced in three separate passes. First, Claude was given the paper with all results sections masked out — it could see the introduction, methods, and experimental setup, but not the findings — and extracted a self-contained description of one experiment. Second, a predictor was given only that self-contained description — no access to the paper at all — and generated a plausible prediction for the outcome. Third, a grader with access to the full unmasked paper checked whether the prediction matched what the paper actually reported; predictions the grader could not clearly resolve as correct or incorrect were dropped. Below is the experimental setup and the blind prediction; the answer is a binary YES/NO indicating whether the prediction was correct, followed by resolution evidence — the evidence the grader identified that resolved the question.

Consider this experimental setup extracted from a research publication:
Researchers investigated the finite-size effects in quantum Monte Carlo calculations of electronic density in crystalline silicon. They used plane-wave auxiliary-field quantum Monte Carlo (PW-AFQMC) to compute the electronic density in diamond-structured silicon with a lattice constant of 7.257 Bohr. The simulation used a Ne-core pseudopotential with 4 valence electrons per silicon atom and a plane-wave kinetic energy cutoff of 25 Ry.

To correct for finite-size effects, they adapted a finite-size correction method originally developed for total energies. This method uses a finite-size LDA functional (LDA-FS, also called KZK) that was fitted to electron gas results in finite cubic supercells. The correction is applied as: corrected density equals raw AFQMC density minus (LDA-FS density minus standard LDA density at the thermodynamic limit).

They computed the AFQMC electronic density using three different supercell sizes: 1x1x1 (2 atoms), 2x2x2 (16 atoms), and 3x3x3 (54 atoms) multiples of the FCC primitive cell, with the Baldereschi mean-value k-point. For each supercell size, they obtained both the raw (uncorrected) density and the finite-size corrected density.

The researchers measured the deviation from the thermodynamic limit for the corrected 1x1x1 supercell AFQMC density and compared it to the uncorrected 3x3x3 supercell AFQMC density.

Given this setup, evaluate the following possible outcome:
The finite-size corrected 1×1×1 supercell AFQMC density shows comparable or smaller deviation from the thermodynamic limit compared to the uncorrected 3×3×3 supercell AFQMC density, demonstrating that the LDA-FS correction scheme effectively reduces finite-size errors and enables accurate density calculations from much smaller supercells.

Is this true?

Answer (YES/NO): YES